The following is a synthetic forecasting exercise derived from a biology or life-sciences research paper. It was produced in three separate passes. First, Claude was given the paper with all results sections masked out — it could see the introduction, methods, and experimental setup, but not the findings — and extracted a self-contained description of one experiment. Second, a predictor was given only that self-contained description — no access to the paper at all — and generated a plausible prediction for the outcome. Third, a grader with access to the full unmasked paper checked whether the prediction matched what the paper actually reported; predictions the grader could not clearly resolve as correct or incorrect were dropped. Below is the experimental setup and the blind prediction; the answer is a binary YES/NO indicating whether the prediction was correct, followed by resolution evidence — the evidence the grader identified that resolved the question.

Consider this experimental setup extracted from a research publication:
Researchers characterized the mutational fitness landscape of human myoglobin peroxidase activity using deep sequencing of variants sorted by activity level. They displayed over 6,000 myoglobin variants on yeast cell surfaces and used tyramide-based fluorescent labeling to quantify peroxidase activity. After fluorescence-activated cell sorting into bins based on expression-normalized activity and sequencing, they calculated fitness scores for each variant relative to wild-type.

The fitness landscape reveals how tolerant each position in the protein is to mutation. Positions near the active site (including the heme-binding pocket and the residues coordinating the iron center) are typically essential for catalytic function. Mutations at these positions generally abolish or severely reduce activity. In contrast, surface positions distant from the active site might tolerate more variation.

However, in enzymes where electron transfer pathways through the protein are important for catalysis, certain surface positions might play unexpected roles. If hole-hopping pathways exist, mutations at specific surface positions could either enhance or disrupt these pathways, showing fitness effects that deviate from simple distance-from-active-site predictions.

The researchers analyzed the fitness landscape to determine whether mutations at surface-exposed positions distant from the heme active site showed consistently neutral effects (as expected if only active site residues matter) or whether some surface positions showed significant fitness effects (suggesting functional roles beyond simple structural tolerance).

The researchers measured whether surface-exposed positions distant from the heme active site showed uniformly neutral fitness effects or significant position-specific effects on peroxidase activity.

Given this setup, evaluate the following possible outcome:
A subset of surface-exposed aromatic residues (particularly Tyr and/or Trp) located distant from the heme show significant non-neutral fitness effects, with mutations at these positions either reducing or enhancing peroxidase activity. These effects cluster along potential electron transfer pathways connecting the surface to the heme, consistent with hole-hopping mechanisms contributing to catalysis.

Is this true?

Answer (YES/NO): YES